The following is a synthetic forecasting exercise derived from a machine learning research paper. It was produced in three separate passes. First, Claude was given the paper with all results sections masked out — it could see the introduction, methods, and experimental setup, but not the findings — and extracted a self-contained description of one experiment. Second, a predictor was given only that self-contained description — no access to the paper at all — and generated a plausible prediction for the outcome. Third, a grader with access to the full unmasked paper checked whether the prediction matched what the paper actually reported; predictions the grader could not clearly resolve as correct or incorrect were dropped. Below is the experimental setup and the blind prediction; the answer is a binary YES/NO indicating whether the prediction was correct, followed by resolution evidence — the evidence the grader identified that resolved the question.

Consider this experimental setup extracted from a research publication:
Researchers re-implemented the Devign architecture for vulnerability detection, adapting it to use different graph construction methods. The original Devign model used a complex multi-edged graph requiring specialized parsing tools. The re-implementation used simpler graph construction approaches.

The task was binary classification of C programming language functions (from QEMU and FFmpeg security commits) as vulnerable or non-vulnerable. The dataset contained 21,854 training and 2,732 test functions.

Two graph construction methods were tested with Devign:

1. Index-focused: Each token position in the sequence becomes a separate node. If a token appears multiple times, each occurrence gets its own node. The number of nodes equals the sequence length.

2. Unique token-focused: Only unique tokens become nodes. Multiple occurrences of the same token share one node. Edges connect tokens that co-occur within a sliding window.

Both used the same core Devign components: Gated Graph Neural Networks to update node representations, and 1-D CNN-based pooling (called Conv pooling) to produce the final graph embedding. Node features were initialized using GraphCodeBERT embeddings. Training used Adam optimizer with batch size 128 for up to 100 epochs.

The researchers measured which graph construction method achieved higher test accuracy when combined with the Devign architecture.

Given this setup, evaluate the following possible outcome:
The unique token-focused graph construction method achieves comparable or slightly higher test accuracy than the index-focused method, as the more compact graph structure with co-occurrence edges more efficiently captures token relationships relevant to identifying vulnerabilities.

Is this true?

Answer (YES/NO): NO